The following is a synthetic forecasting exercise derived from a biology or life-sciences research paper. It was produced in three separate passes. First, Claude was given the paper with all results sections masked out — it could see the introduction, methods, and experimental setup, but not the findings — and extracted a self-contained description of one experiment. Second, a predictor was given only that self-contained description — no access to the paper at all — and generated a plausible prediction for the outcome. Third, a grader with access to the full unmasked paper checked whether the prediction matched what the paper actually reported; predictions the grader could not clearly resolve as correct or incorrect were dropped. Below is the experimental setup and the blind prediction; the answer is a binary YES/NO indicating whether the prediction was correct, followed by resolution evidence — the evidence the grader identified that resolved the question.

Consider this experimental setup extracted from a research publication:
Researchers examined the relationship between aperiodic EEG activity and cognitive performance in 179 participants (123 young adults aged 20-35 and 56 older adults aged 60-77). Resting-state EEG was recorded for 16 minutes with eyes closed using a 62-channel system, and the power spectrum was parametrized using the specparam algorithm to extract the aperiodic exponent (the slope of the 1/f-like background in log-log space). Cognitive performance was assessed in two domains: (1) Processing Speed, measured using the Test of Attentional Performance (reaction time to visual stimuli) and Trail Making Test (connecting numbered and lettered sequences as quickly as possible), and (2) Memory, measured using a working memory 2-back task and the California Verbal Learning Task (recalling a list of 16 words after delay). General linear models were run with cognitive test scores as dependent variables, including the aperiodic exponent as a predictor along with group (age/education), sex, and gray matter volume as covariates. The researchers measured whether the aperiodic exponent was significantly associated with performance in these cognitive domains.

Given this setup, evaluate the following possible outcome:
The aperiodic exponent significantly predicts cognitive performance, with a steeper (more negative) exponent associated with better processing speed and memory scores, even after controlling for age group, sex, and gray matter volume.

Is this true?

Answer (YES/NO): YES